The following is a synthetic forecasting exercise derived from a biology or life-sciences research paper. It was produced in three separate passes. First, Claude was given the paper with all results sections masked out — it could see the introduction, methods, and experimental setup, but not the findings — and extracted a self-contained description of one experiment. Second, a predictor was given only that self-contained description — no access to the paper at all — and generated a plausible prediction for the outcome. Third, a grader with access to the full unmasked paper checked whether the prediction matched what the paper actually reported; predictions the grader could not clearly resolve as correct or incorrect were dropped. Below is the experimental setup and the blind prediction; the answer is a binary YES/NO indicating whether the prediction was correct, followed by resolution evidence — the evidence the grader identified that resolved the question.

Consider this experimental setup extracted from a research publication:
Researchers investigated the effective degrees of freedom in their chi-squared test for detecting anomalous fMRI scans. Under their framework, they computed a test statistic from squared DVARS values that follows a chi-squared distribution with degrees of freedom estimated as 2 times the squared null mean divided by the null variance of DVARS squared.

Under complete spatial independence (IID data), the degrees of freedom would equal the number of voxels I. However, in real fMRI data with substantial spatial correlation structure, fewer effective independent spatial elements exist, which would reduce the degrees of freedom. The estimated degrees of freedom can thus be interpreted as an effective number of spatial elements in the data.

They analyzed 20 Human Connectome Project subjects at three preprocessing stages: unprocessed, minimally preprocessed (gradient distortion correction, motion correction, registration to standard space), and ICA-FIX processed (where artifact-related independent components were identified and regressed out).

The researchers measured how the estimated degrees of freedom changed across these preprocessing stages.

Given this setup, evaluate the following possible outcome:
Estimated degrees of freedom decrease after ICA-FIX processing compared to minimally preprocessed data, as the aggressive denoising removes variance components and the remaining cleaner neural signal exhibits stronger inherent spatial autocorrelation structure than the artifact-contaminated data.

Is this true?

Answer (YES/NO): NO